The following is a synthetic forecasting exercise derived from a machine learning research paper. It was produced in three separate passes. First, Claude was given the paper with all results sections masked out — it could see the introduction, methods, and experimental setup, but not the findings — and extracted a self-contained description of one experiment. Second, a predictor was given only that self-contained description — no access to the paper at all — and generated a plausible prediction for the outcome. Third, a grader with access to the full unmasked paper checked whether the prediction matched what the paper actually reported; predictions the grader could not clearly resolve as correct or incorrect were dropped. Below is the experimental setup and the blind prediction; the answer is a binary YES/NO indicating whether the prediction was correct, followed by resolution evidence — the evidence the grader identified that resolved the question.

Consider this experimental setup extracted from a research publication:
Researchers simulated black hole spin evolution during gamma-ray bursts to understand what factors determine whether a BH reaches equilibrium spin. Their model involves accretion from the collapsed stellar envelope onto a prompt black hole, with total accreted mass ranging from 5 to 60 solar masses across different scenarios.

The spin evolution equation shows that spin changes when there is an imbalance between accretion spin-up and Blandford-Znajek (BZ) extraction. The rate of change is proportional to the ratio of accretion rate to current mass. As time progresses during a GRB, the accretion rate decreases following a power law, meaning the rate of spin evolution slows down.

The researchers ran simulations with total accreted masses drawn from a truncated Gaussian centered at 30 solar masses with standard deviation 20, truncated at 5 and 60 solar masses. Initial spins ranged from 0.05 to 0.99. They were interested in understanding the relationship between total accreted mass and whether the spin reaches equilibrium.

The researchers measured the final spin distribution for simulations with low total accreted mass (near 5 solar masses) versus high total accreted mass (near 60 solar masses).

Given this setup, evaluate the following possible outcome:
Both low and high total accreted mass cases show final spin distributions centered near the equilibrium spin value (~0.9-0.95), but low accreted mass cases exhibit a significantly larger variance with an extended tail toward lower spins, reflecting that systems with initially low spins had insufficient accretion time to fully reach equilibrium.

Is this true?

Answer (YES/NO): NO